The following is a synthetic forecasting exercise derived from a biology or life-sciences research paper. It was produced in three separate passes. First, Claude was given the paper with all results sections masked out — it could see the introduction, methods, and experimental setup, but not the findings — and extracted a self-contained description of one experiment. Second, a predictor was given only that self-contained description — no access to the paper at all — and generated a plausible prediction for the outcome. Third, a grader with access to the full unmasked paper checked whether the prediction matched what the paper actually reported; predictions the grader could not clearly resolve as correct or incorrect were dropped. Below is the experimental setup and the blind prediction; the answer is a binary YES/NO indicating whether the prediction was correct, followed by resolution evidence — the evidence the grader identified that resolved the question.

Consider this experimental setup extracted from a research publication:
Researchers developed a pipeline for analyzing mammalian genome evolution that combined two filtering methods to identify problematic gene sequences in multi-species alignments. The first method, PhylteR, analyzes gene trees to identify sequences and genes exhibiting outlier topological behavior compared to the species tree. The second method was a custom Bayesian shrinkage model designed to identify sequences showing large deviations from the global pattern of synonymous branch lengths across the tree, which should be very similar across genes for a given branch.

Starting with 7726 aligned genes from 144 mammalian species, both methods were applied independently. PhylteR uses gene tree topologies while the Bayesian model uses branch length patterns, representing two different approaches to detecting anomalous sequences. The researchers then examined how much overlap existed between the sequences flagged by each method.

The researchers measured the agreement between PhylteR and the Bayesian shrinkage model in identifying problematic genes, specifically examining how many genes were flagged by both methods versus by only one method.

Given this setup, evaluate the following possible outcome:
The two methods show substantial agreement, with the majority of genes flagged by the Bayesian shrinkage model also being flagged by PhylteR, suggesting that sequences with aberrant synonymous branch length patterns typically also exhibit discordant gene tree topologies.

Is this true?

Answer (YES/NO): YES